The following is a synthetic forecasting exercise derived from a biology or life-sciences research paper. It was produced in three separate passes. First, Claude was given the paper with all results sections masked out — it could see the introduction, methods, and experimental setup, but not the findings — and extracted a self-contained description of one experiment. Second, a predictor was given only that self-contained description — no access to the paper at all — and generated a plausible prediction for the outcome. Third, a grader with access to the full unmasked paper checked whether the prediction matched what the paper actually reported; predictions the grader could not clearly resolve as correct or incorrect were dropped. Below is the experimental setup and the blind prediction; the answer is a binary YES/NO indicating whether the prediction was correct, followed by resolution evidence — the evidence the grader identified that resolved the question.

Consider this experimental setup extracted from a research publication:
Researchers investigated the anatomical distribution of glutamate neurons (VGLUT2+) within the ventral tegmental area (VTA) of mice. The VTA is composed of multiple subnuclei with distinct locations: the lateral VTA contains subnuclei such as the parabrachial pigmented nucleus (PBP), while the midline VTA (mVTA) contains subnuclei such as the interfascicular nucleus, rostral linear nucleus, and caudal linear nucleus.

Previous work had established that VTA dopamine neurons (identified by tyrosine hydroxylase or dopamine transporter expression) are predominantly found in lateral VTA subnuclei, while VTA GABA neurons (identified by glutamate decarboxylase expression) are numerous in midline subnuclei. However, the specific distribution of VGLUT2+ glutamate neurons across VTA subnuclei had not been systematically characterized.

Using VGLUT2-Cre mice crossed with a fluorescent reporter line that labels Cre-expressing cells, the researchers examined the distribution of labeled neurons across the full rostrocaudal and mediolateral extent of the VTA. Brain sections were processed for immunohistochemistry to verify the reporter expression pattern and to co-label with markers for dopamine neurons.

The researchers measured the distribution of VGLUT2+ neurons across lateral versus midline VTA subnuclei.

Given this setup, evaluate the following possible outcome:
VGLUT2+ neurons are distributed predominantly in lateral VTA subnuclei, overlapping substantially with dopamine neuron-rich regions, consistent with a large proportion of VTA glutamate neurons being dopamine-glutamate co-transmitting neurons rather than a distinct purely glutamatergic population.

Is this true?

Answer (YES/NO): NO